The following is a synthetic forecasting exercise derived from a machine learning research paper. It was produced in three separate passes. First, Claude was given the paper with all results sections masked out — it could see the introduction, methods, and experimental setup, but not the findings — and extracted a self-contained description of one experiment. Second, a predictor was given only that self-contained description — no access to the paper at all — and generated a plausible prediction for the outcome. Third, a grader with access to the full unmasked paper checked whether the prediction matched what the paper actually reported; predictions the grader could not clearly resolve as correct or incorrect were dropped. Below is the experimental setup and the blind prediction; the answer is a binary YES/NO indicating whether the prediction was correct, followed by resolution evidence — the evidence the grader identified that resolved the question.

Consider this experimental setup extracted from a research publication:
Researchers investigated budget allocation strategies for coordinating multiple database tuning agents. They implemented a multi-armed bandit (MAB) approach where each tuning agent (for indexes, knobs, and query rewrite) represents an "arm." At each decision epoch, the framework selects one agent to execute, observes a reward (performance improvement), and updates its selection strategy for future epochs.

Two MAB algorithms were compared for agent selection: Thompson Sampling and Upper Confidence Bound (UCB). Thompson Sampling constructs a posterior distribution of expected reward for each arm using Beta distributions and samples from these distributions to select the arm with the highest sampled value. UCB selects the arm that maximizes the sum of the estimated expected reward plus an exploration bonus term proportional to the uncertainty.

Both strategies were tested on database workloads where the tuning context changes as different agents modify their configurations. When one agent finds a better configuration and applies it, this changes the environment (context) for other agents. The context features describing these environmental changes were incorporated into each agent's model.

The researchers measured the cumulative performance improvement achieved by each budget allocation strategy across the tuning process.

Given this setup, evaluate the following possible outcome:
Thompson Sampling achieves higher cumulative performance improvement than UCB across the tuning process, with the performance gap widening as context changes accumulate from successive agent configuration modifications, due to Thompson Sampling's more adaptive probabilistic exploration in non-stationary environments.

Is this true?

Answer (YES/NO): NO